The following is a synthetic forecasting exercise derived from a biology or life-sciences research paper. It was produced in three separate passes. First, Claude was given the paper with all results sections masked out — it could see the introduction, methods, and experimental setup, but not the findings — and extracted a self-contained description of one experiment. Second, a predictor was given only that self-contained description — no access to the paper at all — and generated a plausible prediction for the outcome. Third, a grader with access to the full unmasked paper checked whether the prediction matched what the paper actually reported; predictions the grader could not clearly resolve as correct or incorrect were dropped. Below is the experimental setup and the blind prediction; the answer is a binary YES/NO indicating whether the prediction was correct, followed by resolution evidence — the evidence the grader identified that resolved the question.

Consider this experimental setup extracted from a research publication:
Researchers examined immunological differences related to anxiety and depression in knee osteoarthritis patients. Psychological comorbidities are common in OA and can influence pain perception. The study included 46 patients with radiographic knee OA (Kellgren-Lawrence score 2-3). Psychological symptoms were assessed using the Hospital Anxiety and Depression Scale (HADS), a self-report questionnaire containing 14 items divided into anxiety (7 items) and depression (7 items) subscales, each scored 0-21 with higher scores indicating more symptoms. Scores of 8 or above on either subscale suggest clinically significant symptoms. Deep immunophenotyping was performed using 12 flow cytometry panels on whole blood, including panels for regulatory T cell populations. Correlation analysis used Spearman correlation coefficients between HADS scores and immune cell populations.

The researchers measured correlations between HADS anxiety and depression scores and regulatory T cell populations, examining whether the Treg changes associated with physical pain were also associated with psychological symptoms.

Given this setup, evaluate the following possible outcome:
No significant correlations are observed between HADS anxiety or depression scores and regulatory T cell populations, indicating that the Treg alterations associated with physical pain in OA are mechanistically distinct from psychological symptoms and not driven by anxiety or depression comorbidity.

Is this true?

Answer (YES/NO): YES